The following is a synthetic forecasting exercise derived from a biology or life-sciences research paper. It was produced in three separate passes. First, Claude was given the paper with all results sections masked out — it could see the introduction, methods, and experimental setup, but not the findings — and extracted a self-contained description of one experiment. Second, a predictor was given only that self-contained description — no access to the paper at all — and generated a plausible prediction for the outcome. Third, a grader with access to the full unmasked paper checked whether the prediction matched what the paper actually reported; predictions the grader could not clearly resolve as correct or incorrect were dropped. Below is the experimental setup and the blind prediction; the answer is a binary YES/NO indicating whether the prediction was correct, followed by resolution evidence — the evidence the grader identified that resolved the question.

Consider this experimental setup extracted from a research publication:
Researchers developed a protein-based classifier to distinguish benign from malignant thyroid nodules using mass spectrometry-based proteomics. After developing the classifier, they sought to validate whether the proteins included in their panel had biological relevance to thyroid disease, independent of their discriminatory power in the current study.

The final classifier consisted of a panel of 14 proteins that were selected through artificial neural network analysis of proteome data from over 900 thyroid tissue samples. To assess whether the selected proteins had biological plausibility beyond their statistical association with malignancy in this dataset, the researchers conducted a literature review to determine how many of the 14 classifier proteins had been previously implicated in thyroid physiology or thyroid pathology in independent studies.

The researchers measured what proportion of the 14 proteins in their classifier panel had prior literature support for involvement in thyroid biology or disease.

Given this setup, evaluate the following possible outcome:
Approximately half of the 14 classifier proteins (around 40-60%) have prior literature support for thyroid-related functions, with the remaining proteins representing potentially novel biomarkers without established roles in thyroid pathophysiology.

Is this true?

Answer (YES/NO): NO